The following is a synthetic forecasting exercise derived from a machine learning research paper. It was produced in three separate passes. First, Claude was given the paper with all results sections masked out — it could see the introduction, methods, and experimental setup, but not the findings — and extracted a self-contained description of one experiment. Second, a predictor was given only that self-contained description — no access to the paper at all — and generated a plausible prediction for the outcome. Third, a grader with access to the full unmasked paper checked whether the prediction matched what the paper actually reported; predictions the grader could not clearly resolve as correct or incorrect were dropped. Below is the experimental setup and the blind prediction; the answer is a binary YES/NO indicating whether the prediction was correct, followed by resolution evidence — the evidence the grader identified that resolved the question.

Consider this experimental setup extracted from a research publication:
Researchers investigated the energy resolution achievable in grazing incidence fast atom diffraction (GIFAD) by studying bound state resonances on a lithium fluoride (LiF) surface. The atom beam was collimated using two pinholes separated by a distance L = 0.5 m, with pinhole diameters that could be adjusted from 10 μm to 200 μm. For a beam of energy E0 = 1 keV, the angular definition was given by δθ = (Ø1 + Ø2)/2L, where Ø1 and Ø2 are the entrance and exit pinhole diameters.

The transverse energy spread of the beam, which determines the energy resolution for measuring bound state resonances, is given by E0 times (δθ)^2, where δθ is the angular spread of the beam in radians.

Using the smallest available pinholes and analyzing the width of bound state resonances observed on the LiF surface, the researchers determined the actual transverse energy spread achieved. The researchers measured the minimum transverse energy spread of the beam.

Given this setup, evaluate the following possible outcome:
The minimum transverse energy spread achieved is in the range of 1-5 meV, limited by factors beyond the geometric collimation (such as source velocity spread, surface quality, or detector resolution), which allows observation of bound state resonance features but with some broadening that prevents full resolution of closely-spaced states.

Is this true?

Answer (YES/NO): NO